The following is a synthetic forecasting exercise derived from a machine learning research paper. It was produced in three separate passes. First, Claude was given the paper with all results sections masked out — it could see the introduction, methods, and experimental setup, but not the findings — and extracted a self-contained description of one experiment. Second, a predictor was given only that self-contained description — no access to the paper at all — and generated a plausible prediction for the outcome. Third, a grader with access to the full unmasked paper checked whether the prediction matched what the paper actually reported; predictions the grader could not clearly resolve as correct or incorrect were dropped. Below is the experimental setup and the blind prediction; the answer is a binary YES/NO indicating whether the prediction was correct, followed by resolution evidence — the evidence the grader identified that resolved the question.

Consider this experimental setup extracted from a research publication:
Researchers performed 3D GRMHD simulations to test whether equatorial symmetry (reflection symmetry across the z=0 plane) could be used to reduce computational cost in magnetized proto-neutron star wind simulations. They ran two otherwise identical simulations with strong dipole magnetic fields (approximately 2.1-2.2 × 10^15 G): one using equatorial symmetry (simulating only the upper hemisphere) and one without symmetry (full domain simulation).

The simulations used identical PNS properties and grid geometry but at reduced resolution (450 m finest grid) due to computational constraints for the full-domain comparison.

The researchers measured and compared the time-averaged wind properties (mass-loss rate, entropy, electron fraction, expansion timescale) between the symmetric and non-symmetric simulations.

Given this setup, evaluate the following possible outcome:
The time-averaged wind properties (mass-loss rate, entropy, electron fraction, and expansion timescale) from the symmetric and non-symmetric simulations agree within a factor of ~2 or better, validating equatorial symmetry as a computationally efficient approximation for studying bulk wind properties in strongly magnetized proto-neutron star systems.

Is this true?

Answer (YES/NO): YES